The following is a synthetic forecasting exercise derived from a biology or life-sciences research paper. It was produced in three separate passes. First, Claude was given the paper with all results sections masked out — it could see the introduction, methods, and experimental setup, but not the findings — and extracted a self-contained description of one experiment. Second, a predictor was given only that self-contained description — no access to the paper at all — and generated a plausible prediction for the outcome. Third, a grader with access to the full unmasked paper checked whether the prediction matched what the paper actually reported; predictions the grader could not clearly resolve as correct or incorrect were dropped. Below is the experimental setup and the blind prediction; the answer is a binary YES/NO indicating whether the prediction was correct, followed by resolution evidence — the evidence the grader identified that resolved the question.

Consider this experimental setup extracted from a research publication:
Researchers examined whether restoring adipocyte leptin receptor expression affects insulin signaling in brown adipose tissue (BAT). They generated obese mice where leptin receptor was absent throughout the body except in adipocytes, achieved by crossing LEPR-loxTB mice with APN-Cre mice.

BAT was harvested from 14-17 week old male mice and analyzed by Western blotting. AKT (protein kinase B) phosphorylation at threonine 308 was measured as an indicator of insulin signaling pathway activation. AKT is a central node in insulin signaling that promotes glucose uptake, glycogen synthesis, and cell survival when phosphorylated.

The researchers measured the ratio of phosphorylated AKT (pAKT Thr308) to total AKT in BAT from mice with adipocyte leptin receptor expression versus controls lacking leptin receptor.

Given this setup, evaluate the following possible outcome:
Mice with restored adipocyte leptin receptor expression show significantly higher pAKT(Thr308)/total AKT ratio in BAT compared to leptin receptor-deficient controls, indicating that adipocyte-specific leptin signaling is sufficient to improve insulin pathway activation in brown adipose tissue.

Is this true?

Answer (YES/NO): YES